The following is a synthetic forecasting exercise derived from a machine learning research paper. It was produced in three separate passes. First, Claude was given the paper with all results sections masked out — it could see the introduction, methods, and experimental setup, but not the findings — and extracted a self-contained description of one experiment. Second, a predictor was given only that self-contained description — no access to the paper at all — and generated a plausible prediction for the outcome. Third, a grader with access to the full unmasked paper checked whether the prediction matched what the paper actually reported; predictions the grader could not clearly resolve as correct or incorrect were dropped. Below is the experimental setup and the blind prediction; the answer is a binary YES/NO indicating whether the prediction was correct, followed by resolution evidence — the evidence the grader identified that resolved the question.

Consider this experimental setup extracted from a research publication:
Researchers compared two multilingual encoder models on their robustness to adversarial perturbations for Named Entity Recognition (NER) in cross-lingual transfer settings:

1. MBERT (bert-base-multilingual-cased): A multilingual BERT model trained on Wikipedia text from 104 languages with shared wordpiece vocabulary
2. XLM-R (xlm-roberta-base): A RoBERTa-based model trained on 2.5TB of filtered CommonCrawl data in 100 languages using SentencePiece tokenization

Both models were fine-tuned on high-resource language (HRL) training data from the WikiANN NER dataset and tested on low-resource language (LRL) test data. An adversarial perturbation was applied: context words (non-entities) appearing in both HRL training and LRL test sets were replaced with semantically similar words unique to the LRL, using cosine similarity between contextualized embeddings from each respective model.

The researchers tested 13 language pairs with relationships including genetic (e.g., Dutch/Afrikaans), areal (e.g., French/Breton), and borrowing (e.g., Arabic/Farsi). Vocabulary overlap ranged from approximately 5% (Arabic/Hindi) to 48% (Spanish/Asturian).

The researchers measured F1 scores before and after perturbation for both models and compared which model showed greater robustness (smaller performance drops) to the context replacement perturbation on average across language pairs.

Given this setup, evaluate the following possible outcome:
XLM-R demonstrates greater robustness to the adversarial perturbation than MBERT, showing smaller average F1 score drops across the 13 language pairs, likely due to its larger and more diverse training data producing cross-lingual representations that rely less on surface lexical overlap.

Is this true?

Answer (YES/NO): YES